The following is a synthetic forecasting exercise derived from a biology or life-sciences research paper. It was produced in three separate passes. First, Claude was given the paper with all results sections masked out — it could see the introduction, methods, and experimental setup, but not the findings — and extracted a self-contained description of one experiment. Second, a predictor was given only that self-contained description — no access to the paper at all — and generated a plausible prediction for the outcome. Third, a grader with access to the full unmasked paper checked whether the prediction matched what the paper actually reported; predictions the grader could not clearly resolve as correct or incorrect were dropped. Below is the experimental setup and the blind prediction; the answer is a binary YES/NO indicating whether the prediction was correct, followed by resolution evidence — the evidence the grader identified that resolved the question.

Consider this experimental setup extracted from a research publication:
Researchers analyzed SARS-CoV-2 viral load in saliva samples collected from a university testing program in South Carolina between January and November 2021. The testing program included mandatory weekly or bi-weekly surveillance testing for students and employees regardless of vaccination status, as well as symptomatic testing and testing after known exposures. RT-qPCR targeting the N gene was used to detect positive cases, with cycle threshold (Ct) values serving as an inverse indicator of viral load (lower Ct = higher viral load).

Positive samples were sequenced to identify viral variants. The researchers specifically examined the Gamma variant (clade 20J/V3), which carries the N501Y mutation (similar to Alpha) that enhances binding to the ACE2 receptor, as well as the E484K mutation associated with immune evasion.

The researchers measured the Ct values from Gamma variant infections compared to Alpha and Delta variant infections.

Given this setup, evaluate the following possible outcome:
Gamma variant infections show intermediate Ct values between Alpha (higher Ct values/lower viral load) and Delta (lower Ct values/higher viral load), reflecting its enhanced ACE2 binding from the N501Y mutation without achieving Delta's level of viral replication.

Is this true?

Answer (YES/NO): NO